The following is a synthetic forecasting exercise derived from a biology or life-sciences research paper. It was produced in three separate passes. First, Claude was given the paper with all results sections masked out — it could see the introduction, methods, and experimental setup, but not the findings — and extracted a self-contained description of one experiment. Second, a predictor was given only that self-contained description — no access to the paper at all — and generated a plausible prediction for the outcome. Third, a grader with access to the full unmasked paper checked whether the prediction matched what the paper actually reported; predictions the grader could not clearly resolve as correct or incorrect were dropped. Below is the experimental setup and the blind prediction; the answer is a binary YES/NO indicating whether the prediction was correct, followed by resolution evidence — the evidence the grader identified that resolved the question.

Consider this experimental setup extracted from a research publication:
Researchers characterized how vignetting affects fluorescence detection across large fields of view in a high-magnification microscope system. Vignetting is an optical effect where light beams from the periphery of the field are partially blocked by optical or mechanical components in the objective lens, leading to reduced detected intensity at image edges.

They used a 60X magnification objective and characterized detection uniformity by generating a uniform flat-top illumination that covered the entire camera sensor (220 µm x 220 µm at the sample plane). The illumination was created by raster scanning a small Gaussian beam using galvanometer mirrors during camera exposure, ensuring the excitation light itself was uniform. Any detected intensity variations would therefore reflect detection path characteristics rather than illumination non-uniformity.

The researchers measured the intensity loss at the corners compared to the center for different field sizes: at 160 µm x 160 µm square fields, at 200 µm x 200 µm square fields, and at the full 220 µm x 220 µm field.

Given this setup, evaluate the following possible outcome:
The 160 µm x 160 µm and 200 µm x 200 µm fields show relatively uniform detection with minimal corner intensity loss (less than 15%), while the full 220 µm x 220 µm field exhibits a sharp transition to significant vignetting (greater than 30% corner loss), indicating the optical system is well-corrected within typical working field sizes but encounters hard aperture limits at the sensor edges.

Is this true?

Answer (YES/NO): NO